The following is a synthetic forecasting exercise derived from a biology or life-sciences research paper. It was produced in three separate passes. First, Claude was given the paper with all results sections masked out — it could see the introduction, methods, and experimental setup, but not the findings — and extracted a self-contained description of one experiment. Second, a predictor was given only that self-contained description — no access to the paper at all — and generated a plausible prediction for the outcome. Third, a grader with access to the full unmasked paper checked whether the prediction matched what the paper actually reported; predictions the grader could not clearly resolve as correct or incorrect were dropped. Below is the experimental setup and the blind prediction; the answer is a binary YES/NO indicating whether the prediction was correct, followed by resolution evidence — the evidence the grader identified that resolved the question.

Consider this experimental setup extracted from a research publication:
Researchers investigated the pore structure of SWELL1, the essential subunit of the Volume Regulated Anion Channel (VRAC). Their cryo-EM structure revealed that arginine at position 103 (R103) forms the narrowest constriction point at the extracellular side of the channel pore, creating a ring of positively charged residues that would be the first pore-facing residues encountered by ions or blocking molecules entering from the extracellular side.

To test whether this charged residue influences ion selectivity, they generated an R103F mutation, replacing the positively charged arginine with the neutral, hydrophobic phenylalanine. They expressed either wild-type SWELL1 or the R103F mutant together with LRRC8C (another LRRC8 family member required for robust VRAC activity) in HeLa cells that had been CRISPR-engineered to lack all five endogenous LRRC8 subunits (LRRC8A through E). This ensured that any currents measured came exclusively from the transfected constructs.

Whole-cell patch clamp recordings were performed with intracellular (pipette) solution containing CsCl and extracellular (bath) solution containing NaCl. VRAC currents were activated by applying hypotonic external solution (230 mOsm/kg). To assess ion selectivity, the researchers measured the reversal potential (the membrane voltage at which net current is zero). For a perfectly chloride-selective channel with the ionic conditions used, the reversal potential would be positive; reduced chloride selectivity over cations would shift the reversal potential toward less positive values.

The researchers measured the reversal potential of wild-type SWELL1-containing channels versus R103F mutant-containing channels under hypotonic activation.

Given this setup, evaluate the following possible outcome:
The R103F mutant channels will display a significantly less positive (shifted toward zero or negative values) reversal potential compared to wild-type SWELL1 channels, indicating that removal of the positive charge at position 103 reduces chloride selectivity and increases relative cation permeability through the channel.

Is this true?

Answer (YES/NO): YES